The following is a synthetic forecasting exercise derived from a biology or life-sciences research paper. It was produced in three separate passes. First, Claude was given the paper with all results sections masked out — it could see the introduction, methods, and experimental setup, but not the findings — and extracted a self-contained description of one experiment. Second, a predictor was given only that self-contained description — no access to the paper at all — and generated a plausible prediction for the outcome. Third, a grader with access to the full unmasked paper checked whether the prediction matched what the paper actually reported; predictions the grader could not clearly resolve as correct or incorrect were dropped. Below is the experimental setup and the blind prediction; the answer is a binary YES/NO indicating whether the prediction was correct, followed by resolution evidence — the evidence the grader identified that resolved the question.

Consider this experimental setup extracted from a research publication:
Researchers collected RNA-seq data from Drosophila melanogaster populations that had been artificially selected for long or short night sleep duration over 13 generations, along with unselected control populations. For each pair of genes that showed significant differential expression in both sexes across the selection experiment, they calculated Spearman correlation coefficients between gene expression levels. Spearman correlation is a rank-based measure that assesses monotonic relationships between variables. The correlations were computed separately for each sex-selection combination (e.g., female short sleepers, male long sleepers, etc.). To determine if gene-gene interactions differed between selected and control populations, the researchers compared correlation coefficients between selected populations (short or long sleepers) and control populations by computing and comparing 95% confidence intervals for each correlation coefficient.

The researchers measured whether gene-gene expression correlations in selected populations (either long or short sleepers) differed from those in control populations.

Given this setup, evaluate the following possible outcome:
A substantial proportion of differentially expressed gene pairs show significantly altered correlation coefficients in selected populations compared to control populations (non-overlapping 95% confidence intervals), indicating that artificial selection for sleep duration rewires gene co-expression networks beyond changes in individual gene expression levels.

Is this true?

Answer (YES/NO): YES